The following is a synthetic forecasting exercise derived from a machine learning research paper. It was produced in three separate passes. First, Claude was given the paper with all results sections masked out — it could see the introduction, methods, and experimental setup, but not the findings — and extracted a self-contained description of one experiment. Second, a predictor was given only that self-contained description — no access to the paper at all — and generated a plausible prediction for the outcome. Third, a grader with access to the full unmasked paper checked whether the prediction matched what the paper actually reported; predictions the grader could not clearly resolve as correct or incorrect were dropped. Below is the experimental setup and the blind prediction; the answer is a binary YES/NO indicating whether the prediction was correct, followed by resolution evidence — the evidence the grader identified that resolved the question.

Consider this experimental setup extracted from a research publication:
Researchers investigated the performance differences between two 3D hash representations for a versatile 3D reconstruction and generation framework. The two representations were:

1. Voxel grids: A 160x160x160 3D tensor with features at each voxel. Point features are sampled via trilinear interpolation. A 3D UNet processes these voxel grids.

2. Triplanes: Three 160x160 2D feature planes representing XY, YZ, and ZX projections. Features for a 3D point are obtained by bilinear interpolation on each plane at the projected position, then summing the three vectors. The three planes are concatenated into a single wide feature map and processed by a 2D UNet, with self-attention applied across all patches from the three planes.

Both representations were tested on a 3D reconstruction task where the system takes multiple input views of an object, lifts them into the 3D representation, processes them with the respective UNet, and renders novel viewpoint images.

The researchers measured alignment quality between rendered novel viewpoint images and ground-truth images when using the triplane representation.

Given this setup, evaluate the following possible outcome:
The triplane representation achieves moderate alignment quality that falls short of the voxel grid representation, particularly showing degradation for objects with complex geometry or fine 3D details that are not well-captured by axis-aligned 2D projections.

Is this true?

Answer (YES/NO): NO